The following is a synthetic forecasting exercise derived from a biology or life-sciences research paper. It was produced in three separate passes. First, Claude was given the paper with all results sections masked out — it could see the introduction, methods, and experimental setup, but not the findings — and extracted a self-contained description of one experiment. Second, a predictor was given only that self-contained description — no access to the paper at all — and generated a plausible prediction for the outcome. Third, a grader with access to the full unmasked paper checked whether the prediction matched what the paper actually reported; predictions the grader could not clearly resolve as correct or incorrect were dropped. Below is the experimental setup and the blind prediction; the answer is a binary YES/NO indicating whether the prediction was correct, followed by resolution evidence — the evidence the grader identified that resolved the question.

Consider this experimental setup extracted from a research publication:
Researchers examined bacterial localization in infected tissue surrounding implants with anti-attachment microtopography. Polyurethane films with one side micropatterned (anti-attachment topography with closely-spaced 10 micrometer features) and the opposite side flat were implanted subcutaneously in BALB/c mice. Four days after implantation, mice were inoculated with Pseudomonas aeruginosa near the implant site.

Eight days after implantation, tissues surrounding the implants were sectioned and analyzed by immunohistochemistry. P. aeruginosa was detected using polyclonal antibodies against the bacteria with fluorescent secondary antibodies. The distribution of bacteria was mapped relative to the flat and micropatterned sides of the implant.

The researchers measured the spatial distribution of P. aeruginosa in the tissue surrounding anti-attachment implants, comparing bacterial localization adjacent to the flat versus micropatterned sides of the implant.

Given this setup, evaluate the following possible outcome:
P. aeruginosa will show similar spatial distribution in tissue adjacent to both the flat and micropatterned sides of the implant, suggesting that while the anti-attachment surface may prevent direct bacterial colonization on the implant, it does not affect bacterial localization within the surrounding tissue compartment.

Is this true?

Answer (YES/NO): NO